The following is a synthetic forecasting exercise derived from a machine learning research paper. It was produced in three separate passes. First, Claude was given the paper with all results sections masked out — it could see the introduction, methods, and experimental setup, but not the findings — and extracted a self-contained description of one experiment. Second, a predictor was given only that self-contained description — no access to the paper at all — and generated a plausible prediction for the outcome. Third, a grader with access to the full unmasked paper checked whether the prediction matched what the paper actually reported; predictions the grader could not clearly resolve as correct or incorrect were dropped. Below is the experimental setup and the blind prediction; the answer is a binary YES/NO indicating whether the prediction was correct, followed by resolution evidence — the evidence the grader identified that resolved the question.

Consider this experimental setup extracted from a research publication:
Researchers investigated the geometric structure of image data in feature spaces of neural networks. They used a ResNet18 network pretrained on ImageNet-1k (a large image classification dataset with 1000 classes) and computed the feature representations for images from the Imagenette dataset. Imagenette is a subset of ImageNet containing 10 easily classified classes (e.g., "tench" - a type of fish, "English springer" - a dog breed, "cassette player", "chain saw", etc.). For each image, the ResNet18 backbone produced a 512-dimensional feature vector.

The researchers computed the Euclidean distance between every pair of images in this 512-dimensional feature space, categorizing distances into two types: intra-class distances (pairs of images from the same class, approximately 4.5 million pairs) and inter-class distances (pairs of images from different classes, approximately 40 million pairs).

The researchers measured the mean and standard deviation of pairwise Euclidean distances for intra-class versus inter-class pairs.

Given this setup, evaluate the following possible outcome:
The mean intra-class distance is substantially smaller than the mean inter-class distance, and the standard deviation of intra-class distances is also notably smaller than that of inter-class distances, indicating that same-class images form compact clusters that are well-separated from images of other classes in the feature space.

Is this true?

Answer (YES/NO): NO